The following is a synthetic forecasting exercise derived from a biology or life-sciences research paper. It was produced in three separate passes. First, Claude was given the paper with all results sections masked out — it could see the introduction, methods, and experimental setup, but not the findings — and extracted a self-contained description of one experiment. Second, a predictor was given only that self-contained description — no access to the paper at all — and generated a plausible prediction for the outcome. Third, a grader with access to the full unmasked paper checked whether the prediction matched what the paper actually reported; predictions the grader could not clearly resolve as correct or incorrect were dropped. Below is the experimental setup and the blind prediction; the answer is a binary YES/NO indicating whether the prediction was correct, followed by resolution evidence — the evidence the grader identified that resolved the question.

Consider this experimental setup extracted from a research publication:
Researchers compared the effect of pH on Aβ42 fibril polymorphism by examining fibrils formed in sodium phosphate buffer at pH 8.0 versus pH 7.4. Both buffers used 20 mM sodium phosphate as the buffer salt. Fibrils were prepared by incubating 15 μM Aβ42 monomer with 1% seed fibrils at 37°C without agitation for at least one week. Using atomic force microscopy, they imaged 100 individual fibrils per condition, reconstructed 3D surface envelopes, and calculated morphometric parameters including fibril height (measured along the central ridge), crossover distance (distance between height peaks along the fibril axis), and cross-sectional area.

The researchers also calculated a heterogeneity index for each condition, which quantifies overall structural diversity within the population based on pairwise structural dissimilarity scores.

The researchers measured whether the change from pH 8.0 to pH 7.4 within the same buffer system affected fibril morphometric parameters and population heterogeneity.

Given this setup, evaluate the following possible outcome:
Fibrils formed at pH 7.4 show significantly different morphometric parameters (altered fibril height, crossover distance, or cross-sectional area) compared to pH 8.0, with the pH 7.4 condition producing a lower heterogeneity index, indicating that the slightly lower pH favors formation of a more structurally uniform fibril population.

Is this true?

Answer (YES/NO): YES